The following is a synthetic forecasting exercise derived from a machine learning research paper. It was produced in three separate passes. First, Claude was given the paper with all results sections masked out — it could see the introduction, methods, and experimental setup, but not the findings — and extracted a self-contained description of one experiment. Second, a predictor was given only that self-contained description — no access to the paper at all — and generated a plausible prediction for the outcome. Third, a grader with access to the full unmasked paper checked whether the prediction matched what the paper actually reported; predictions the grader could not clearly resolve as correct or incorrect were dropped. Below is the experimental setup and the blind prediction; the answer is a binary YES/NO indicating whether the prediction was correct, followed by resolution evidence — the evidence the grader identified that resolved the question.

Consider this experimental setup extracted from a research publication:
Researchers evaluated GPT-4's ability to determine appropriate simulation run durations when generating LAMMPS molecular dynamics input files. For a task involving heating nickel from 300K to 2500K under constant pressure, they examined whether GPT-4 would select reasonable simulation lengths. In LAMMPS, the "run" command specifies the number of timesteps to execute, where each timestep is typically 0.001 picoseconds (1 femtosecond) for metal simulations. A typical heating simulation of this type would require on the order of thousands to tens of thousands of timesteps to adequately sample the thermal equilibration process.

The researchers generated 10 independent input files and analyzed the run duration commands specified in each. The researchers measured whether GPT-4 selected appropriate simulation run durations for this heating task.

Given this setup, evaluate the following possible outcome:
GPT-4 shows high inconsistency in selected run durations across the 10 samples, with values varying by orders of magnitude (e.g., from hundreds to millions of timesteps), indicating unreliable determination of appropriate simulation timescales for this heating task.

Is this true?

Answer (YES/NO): NO